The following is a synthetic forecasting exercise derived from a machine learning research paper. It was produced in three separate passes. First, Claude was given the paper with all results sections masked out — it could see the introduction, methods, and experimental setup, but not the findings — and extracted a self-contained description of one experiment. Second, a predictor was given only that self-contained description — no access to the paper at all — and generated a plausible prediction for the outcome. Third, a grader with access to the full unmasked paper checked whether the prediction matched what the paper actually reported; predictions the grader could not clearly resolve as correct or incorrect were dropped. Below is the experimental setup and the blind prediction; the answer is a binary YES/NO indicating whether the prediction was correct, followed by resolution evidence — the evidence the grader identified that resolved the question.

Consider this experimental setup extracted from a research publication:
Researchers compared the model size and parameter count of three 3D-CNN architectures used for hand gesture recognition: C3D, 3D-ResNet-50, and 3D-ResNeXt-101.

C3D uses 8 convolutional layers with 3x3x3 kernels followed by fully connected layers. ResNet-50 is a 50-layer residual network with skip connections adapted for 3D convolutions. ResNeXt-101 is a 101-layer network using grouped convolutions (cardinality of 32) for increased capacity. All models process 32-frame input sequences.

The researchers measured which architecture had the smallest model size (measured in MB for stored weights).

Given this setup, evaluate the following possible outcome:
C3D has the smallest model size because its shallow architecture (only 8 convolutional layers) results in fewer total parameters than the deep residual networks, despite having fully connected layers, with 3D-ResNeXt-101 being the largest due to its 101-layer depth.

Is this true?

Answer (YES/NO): NO